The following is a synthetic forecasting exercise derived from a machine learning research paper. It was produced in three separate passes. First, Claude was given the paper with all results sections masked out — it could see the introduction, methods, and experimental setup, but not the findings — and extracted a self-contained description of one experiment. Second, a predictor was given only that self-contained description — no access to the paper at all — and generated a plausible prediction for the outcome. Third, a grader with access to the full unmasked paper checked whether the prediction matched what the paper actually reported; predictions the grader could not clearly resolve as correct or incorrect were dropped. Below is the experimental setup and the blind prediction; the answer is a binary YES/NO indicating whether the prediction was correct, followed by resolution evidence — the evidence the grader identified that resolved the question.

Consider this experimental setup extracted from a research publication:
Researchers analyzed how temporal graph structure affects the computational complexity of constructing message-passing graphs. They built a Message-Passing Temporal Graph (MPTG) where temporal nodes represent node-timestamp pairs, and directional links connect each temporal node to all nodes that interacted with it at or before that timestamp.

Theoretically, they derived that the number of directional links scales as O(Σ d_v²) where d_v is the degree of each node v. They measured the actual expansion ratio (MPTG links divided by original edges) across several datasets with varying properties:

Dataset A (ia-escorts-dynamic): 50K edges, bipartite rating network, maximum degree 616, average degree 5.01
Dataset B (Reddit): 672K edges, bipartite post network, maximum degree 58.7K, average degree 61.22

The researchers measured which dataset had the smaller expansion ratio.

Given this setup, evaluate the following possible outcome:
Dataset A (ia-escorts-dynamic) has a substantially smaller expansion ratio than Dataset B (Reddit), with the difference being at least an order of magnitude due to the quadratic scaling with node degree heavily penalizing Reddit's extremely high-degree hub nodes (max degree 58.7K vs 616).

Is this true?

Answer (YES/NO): YES